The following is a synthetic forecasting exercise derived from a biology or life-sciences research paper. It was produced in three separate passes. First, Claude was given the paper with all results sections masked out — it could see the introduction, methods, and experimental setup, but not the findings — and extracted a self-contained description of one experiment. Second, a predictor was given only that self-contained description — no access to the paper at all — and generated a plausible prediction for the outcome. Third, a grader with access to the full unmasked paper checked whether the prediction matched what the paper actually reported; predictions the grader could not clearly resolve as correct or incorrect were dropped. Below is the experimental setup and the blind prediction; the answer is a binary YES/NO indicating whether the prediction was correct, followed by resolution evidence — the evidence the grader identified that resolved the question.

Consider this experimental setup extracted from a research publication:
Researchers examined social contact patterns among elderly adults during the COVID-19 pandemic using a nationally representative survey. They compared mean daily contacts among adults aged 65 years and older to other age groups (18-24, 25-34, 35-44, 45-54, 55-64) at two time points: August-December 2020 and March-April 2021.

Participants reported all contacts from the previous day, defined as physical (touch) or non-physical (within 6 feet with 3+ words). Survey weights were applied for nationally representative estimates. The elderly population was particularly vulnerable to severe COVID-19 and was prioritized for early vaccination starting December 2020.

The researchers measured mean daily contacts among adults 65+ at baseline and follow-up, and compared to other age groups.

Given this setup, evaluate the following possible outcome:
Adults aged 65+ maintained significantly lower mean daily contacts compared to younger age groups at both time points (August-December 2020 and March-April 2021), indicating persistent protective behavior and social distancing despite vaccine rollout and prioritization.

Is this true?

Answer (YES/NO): YES